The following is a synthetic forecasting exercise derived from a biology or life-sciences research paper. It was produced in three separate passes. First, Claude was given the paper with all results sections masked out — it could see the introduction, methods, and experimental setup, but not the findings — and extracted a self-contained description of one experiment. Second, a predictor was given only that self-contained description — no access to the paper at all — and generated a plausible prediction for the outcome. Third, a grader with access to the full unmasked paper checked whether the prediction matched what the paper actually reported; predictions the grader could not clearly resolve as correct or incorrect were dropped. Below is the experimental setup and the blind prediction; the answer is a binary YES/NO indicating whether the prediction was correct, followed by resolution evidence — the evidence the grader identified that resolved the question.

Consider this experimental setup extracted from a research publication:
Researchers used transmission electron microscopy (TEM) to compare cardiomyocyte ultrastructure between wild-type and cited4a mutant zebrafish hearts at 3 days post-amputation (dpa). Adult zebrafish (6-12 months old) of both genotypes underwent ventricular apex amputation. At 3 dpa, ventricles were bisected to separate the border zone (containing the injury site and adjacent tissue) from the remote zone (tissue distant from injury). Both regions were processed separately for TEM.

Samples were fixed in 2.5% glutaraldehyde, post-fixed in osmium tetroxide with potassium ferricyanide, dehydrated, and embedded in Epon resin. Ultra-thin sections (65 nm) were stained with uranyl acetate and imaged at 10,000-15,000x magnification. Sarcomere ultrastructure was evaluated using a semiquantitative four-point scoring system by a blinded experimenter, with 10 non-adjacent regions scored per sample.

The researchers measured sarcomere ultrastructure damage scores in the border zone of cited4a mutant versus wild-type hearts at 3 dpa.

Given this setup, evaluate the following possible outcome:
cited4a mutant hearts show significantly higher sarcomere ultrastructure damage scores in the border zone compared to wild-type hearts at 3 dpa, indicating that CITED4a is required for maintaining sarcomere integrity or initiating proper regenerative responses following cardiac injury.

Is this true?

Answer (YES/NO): YES